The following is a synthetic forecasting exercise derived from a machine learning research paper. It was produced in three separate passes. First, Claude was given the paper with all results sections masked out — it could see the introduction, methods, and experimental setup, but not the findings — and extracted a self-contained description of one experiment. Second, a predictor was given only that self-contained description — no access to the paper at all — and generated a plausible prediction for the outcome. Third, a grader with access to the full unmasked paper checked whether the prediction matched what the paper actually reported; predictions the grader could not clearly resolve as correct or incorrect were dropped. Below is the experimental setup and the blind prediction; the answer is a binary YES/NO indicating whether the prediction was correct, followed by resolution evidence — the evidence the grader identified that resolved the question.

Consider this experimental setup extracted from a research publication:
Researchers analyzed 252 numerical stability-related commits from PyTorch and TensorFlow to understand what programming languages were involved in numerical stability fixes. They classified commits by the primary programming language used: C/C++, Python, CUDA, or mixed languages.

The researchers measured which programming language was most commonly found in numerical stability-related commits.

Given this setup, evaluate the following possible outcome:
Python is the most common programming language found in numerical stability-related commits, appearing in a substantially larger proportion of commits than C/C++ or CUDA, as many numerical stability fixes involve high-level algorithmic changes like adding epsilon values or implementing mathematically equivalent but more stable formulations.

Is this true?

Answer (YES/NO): NO